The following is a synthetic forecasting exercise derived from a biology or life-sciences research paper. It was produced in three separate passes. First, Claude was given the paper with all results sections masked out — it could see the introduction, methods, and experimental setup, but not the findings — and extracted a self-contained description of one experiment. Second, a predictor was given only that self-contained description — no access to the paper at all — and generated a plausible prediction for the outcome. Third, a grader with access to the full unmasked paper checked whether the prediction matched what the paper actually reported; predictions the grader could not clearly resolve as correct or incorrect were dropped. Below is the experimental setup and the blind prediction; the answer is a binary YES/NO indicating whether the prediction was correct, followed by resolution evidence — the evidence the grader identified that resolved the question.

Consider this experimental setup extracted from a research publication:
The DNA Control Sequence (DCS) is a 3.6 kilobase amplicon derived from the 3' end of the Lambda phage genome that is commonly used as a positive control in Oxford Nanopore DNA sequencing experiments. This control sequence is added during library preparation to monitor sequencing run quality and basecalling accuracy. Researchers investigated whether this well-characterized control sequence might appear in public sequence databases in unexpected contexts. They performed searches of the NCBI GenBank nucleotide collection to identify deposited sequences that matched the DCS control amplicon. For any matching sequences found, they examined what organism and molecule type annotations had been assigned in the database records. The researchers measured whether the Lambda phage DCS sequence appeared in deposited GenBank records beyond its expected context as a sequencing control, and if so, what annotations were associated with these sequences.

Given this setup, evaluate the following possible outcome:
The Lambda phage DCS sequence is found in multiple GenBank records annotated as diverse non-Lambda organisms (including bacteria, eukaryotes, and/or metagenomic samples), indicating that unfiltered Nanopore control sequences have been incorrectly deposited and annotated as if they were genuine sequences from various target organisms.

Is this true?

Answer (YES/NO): YES